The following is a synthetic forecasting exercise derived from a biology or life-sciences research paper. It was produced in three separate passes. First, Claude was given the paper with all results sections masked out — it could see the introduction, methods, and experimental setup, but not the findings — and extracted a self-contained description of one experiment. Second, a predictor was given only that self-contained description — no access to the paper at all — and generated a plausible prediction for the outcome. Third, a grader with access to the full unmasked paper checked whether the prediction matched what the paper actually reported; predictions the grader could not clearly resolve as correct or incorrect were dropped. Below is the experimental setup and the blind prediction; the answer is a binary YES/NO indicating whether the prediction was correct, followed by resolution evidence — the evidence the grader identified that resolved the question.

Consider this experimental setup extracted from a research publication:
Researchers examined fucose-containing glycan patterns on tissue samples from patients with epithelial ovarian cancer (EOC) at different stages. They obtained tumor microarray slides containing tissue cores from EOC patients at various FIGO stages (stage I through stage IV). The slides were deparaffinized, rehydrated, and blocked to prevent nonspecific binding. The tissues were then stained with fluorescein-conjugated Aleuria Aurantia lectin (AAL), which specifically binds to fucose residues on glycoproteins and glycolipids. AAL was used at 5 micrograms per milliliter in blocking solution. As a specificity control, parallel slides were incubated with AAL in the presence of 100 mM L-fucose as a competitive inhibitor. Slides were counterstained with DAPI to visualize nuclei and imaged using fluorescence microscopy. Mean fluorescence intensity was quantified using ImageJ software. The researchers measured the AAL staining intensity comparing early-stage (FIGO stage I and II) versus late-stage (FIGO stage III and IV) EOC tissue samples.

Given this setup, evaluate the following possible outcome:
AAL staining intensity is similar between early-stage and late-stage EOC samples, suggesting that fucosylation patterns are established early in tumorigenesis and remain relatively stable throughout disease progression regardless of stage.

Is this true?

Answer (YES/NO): NO